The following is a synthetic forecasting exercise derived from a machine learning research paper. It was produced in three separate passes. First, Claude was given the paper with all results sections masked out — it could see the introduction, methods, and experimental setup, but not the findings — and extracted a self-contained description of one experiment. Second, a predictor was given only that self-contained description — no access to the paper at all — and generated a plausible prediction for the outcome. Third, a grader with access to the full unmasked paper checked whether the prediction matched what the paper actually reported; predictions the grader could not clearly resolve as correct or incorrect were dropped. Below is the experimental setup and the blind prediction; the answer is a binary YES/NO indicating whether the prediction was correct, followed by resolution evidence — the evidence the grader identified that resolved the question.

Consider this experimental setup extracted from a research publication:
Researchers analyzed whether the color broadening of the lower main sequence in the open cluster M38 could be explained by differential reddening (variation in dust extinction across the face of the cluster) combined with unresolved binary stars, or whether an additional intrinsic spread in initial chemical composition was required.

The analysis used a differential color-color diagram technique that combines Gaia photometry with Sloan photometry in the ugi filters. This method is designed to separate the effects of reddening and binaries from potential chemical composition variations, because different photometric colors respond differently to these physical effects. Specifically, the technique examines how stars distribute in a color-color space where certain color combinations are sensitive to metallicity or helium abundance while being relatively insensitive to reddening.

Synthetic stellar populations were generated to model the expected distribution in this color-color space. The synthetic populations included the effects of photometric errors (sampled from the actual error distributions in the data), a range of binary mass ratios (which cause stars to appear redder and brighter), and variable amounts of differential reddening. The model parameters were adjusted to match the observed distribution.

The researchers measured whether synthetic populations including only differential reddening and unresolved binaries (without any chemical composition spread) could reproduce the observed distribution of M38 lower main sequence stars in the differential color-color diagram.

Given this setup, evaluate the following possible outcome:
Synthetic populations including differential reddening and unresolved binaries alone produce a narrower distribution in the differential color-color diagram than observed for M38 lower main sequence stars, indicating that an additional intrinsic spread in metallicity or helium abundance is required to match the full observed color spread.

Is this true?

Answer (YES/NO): NO